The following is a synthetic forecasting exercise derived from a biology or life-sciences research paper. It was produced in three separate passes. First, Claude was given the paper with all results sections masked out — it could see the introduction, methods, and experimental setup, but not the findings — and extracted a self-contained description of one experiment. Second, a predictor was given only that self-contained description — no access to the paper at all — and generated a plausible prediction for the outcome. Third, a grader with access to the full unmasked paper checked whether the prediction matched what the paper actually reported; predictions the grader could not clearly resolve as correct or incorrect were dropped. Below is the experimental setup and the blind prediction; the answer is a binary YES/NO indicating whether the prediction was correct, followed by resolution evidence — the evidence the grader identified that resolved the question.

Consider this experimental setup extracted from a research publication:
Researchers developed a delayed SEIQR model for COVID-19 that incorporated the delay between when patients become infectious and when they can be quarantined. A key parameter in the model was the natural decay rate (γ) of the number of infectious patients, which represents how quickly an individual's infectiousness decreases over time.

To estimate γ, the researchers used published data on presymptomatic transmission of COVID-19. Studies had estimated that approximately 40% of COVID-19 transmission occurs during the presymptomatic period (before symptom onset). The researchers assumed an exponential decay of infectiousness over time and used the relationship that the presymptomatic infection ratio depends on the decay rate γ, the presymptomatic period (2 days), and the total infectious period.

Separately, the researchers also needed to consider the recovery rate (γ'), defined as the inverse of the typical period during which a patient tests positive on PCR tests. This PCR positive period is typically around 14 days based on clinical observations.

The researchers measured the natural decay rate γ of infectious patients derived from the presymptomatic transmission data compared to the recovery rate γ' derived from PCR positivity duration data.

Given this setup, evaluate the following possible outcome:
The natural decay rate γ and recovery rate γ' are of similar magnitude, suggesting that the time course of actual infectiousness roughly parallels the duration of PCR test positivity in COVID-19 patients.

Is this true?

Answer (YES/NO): NO